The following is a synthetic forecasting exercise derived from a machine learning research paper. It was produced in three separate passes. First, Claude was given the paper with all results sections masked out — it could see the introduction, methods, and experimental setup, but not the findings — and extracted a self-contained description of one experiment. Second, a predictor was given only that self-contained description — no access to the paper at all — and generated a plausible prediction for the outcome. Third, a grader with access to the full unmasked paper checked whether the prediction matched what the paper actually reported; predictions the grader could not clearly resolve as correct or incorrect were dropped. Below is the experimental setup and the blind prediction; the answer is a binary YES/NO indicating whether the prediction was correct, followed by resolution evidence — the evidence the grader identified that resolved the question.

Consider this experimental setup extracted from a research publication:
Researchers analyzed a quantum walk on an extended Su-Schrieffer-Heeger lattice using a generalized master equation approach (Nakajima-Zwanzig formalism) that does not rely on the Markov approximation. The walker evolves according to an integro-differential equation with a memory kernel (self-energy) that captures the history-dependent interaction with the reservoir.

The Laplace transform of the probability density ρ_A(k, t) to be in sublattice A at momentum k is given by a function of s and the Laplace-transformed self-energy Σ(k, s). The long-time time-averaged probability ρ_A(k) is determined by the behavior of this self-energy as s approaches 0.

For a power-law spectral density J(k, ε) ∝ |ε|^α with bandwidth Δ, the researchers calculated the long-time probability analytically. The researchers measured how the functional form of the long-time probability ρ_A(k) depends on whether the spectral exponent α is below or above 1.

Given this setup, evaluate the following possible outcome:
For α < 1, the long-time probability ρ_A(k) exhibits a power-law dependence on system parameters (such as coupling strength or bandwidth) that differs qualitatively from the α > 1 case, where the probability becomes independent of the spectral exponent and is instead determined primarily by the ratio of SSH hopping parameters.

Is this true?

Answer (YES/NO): NO